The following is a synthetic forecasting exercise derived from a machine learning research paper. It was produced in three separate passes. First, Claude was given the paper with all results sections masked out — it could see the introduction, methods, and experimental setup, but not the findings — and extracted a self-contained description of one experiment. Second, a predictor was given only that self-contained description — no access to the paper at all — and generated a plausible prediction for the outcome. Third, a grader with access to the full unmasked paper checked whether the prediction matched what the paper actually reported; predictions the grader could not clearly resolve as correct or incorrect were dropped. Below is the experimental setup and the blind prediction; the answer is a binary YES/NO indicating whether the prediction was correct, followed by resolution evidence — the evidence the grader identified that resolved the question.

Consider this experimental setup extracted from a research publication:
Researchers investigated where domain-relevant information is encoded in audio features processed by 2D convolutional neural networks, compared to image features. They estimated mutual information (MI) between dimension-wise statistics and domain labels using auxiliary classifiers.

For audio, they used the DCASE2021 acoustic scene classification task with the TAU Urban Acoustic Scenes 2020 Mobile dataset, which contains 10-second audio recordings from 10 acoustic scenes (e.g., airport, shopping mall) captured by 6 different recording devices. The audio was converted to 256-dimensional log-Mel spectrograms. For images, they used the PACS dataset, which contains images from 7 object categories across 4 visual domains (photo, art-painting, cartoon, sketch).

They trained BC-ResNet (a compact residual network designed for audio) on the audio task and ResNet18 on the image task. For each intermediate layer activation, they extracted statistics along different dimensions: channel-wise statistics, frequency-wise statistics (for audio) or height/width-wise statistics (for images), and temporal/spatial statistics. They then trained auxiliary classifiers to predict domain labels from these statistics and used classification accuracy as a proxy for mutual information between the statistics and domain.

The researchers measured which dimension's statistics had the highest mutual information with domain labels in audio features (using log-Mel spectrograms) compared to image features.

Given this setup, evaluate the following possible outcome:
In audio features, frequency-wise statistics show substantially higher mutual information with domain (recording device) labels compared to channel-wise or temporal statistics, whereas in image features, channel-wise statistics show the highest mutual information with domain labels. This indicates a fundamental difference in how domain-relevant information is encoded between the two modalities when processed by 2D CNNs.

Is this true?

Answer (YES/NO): YES